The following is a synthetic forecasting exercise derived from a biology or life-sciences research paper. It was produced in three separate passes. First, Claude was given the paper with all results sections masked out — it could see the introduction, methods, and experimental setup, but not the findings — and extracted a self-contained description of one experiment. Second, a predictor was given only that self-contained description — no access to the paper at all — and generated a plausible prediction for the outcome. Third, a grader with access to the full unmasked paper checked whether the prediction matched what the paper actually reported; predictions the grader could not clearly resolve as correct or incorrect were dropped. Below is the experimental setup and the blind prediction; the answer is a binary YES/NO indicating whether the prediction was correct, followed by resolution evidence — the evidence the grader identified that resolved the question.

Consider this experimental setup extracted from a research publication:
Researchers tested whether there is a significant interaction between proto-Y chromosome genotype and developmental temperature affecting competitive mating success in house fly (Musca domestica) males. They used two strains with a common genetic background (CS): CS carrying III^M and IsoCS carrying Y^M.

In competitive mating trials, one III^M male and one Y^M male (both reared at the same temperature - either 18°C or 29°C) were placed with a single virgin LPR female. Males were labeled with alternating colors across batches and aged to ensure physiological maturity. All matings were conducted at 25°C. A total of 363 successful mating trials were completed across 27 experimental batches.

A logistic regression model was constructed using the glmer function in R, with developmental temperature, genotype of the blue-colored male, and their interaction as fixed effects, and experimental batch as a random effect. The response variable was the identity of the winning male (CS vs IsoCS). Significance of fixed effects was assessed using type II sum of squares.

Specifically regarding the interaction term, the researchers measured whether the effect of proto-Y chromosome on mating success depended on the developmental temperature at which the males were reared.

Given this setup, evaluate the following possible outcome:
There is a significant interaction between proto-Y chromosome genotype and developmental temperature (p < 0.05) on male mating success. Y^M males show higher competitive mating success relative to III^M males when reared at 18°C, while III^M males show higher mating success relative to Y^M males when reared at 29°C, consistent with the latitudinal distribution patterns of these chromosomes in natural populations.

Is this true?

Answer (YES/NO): NO